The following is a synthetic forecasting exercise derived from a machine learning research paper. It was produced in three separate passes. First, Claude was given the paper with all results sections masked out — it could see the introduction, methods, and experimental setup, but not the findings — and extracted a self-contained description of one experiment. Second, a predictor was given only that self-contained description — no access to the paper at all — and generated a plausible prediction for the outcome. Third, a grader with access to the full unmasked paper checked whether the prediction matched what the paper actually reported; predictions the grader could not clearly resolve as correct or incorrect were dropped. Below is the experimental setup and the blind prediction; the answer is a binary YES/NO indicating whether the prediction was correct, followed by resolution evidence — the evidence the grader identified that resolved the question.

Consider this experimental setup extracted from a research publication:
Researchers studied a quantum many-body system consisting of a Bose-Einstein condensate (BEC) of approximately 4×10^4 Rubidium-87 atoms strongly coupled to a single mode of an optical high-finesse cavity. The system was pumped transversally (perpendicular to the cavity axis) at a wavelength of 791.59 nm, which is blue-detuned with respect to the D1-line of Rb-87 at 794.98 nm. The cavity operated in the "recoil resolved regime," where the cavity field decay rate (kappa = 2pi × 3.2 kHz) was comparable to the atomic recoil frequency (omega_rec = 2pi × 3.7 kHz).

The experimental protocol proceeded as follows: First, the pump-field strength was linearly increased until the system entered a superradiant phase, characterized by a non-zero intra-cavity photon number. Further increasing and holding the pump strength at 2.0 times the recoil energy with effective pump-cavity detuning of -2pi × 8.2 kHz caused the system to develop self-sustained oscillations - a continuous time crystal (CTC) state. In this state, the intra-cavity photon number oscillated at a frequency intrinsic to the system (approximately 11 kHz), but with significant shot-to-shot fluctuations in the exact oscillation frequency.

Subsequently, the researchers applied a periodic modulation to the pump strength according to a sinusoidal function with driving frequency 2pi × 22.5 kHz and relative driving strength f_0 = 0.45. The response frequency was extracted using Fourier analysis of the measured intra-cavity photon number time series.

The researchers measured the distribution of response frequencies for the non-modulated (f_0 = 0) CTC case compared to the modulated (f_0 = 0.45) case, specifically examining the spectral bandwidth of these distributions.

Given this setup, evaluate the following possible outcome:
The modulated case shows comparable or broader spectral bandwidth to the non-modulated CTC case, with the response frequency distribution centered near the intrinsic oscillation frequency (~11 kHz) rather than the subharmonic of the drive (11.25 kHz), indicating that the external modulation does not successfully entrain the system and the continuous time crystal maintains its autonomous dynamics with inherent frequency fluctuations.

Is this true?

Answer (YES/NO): NO